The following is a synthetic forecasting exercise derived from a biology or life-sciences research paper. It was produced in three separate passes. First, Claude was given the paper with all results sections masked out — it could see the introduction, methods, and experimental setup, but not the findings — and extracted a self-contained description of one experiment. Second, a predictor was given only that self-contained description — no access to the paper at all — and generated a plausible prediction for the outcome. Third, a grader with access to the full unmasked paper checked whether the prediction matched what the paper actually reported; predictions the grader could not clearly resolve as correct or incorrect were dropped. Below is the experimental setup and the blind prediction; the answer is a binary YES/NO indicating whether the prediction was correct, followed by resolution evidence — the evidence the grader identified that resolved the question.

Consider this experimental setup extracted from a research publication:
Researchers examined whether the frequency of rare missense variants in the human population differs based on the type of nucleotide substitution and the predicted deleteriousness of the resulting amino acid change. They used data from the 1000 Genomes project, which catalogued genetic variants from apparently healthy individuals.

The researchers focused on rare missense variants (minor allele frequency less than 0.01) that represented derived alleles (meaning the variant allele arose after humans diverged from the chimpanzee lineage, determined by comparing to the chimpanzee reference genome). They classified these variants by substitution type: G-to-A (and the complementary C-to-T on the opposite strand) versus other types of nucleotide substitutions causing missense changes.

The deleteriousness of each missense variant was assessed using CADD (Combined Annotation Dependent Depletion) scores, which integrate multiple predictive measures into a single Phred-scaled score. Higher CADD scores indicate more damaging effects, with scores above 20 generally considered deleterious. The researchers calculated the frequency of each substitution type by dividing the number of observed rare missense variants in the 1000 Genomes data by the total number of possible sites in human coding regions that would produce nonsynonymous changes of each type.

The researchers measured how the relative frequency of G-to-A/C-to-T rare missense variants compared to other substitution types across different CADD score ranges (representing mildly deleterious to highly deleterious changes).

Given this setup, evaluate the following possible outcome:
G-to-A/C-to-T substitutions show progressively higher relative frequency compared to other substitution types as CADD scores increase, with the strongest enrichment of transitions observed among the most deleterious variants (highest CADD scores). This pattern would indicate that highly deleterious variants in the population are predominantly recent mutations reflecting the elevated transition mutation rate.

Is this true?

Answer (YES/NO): NO